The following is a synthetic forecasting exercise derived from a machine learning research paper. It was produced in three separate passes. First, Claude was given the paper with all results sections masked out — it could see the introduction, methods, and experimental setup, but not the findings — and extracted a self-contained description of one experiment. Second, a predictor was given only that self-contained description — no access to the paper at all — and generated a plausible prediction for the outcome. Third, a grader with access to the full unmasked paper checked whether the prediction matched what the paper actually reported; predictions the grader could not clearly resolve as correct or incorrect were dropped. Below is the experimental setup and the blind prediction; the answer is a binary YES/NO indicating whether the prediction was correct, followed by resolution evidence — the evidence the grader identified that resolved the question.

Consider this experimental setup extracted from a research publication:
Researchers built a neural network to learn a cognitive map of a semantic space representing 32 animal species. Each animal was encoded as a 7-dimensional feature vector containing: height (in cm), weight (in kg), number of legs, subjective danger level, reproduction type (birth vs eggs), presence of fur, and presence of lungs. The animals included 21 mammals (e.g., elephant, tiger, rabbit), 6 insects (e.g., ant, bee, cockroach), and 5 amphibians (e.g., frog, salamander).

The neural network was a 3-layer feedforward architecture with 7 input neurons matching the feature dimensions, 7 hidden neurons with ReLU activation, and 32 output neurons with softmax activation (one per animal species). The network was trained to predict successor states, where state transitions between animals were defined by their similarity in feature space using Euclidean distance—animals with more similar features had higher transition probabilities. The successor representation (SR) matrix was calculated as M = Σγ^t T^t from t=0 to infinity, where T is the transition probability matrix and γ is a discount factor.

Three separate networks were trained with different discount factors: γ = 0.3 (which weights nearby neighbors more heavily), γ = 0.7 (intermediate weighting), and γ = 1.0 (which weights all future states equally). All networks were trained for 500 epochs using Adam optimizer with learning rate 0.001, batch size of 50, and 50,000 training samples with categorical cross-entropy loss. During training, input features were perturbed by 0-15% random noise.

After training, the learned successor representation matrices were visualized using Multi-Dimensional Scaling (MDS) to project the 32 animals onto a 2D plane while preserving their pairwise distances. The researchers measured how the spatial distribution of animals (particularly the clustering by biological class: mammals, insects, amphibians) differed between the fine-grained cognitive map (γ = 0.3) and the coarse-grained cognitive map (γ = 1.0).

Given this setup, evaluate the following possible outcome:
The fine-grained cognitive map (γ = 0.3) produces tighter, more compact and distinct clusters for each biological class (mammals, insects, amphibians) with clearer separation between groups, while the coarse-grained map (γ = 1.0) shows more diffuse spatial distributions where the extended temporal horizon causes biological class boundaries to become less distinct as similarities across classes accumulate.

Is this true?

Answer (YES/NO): NO